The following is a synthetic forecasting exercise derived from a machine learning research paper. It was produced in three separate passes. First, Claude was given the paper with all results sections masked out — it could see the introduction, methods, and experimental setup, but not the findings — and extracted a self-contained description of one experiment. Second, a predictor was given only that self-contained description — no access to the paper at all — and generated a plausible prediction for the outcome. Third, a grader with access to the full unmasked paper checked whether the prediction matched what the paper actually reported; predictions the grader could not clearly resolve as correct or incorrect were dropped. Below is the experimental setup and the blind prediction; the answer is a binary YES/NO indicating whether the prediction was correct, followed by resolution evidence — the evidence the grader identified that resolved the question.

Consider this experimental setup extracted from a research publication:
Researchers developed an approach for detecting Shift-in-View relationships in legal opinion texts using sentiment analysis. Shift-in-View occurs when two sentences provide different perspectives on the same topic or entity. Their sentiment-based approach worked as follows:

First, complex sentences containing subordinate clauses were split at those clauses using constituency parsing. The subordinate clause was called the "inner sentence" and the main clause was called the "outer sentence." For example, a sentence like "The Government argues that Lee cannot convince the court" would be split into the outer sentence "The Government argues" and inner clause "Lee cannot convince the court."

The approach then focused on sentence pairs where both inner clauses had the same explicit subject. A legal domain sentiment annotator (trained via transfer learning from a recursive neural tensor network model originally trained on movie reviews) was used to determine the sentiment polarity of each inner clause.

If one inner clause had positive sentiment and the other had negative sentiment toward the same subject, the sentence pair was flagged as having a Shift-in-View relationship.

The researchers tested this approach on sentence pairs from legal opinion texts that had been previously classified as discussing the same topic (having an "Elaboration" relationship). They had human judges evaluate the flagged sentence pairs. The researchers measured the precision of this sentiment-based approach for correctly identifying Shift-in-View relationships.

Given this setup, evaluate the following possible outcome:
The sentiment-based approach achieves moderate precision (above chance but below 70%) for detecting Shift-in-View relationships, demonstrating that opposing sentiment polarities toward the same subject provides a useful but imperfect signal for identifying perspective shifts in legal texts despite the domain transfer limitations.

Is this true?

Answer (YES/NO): NO